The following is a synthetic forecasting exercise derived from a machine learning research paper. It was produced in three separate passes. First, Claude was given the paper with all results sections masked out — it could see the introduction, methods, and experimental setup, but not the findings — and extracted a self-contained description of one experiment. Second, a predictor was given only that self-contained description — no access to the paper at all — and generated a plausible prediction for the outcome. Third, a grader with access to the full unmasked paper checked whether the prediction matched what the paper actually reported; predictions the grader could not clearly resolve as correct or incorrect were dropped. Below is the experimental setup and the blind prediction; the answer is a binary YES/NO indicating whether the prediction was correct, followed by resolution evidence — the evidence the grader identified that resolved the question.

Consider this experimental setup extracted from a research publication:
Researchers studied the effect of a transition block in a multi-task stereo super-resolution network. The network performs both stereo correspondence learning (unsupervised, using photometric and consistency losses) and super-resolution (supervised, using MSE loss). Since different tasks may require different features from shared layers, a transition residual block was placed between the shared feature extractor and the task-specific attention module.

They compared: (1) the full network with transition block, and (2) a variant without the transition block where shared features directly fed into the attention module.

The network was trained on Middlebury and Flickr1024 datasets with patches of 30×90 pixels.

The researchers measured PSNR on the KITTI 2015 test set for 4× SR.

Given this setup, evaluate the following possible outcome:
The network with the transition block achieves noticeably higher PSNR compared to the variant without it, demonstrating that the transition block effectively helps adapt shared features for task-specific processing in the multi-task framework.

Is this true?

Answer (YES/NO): YES